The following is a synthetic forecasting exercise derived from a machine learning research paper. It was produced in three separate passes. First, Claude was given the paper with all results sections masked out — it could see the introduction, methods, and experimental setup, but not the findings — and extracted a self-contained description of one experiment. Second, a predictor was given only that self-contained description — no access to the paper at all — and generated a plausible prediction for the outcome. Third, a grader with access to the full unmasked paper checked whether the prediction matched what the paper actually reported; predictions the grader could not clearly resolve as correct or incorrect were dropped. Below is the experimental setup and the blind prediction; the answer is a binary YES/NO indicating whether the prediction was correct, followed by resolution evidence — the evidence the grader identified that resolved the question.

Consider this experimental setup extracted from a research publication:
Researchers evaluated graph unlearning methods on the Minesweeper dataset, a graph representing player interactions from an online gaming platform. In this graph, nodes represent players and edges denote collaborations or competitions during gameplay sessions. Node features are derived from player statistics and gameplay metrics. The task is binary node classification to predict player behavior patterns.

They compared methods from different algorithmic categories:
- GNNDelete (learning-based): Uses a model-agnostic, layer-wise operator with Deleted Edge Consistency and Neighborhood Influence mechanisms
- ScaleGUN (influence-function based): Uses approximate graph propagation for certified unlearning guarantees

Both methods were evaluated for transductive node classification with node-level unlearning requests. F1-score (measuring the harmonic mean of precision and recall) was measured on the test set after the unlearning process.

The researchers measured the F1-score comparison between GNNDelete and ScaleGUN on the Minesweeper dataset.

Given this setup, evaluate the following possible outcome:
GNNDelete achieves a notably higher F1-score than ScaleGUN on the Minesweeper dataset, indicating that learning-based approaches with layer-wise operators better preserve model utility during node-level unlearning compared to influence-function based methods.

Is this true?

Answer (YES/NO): YES